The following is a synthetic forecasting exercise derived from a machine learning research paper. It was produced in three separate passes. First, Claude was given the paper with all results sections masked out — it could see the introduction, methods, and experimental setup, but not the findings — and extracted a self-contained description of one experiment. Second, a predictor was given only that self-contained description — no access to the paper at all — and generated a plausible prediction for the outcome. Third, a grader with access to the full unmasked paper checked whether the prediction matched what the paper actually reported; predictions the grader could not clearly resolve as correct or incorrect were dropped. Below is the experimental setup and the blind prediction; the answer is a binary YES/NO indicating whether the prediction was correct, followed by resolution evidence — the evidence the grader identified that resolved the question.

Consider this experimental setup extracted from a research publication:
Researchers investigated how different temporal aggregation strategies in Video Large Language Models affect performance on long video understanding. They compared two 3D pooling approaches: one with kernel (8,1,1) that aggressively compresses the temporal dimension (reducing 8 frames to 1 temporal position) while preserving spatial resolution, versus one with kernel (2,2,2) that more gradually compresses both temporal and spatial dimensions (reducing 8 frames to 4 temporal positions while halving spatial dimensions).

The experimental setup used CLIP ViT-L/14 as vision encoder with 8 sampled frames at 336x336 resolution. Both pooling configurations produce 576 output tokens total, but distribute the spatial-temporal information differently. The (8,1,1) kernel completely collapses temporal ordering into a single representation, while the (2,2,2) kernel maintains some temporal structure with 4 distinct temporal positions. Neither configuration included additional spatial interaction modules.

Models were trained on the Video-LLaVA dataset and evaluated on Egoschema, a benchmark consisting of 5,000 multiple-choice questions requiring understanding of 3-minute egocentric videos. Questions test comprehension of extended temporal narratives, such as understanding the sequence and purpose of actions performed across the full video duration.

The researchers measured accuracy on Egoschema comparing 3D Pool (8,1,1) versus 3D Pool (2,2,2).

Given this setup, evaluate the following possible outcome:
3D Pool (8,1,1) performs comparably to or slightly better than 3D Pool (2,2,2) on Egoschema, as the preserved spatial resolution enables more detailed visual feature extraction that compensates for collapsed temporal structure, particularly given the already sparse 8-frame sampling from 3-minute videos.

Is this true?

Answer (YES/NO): NO